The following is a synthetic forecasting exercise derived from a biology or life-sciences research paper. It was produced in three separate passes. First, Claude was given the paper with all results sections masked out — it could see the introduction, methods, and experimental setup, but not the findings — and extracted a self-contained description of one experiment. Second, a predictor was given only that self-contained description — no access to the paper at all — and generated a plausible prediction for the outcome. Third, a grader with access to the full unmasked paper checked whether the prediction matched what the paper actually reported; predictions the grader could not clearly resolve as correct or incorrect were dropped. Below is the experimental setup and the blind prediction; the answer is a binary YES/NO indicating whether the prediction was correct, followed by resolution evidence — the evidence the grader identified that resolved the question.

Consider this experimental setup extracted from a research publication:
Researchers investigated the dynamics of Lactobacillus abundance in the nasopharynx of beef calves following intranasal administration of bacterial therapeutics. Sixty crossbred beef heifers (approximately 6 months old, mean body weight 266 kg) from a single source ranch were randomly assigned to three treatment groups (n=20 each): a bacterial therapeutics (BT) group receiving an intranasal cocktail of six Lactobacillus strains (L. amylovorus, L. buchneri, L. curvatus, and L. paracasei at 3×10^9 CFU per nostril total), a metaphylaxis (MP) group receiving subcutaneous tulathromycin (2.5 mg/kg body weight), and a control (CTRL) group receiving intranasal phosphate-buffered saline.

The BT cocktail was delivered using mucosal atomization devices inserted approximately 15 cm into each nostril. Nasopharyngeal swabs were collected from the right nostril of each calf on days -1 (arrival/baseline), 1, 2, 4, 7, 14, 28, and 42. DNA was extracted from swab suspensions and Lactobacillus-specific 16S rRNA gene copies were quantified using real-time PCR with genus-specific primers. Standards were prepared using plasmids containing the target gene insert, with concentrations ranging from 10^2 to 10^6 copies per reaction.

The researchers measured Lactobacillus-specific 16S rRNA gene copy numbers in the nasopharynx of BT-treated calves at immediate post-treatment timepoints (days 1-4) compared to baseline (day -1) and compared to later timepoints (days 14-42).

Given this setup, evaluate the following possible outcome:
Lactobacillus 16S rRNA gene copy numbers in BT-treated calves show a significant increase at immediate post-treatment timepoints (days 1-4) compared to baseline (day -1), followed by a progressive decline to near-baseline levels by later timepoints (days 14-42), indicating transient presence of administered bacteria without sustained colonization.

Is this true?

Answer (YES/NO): NO